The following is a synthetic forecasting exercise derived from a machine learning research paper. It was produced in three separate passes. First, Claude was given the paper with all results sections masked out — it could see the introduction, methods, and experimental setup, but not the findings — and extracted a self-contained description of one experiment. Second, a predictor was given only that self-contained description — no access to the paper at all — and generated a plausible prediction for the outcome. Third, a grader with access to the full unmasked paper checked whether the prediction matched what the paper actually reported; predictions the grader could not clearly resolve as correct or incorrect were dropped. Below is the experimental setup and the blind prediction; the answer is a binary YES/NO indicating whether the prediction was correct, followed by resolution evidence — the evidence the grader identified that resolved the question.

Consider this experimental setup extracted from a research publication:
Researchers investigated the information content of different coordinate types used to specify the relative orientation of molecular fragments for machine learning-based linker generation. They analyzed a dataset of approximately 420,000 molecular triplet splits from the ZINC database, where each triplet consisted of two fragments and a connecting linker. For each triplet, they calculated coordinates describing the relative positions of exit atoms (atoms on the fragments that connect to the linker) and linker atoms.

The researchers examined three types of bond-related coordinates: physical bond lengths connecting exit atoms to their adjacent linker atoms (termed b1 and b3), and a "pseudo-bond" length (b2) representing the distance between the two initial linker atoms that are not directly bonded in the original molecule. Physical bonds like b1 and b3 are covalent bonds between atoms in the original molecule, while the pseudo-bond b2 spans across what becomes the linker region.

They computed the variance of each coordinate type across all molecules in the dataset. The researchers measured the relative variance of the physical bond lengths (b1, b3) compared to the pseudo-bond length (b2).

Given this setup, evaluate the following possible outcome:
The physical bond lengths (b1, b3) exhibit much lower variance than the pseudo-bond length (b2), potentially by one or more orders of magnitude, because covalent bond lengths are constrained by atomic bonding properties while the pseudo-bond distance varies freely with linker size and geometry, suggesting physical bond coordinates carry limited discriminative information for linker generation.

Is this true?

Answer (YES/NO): YES